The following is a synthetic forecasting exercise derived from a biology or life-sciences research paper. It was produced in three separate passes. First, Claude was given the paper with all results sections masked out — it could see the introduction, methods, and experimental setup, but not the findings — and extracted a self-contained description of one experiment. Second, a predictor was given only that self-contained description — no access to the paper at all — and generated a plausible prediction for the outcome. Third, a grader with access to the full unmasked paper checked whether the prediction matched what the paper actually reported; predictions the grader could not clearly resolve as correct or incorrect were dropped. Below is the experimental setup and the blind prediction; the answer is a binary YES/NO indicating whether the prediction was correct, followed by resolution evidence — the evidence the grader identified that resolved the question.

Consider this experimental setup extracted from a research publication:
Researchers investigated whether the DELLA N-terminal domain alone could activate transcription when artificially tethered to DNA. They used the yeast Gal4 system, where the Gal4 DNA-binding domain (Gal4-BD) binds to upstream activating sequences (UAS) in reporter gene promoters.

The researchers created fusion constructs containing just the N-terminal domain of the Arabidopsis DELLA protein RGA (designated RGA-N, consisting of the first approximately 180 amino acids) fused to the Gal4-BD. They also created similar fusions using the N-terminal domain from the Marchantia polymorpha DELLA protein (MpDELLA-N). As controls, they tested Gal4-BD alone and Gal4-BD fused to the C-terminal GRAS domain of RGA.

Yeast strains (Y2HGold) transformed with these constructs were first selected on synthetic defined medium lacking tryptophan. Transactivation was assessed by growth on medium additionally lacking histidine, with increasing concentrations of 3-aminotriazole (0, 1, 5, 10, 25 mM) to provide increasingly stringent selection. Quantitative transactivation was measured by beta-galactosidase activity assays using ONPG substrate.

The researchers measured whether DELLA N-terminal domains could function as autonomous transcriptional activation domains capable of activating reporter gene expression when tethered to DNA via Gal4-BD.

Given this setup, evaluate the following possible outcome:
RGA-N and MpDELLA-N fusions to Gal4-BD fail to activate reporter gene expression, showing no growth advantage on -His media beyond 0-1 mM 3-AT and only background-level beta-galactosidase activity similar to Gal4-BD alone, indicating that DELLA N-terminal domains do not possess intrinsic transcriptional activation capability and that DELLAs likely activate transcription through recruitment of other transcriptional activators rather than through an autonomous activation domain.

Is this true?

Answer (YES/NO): NO